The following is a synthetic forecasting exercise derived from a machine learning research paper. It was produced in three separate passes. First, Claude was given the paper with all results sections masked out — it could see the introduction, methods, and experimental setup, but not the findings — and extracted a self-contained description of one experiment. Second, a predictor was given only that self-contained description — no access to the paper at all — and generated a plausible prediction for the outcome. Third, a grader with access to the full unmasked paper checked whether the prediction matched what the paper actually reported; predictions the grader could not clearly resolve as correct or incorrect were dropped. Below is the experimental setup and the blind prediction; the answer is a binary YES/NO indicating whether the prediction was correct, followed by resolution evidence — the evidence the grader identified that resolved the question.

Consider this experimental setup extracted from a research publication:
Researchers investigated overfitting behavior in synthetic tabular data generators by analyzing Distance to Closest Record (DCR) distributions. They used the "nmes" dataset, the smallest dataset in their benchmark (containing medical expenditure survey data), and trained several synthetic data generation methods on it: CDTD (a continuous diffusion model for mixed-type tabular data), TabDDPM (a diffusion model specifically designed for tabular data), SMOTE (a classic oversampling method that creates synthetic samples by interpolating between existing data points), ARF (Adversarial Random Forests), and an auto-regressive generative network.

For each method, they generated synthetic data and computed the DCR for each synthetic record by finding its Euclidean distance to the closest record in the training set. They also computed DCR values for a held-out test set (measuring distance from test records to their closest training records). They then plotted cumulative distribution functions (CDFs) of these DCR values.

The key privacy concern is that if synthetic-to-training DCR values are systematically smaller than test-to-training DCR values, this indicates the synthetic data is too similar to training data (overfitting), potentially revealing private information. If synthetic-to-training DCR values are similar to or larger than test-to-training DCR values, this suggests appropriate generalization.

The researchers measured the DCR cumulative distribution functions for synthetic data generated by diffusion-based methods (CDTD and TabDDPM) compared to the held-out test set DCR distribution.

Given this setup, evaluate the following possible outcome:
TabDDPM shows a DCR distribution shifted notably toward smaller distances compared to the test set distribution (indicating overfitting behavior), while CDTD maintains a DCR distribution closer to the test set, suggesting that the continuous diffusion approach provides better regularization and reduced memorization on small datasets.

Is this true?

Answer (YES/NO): NO